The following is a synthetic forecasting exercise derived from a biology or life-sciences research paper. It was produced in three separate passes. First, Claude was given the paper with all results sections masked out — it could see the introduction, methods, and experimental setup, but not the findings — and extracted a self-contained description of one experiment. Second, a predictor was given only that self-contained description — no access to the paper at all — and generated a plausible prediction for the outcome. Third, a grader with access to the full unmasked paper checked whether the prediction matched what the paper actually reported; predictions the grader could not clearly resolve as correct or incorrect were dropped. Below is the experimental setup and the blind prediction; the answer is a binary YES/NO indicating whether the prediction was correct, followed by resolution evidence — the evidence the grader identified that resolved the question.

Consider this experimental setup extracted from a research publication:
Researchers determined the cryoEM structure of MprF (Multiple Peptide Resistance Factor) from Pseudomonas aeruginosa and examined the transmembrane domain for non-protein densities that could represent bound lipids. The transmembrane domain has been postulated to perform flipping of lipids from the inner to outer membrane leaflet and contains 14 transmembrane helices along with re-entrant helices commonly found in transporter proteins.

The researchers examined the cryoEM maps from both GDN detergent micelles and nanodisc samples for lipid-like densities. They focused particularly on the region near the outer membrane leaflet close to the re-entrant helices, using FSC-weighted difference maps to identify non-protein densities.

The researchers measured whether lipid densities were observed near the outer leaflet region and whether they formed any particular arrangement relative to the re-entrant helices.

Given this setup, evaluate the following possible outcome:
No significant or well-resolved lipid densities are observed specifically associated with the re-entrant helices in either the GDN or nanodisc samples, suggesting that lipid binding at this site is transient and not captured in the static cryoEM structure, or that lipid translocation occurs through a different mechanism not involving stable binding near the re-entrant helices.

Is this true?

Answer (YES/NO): NO